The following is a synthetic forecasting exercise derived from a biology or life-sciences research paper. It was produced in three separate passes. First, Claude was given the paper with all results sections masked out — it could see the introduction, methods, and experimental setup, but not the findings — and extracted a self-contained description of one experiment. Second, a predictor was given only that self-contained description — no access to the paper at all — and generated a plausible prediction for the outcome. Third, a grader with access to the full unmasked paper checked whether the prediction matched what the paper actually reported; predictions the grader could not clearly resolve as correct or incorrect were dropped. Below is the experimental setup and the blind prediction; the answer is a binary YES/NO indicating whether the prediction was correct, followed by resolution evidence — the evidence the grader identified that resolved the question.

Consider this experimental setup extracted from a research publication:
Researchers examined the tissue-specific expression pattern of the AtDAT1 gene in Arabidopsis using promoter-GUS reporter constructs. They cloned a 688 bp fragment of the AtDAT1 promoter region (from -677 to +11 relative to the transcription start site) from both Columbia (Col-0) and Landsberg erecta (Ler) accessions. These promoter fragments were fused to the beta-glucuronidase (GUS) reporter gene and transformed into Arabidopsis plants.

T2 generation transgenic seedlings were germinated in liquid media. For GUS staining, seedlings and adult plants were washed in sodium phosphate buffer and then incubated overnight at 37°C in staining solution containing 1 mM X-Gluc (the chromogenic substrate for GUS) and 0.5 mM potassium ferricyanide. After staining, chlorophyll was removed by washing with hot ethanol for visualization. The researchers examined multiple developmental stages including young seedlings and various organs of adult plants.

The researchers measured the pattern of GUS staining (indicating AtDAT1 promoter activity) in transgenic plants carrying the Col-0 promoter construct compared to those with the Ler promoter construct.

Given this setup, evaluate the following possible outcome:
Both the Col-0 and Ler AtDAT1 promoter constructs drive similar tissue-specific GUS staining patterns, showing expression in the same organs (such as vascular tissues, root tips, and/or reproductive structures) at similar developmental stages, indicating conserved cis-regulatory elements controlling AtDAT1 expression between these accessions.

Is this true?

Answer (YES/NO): YES